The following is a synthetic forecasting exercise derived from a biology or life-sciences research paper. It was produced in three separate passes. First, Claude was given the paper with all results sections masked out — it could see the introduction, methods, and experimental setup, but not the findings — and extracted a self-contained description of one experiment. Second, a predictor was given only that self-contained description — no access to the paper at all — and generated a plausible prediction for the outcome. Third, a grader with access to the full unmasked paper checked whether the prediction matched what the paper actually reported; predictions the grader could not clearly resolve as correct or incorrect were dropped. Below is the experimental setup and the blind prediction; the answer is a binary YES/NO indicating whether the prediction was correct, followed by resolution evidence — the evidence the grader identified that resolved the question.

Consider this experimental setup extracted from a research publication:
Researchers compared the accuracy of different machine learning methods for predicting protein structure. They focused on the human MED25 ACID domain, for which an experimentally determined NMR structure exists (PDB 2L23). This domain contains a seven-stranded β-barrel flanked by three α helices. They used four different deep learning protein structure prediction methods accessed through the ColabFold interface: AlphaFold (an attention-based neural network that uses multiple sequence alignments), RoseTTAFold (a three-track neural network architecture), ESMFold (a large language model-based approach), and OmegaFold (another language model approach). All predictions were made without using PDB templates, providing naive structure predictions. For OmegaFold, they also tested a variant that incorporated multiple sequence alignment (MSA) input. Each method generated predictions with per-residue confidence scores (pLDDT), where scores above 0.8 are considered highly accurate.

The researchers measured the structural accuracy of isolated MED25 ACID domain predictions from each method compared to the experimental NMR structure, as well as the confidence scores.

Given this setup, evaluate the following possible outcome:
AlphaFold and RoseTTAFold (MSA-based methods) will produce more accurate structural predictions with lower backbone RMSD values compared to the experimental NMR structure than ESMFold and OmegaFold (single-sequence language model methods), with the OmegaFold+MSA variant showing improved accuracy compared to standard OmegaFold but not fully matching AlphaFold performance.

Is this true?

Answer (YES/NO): NO